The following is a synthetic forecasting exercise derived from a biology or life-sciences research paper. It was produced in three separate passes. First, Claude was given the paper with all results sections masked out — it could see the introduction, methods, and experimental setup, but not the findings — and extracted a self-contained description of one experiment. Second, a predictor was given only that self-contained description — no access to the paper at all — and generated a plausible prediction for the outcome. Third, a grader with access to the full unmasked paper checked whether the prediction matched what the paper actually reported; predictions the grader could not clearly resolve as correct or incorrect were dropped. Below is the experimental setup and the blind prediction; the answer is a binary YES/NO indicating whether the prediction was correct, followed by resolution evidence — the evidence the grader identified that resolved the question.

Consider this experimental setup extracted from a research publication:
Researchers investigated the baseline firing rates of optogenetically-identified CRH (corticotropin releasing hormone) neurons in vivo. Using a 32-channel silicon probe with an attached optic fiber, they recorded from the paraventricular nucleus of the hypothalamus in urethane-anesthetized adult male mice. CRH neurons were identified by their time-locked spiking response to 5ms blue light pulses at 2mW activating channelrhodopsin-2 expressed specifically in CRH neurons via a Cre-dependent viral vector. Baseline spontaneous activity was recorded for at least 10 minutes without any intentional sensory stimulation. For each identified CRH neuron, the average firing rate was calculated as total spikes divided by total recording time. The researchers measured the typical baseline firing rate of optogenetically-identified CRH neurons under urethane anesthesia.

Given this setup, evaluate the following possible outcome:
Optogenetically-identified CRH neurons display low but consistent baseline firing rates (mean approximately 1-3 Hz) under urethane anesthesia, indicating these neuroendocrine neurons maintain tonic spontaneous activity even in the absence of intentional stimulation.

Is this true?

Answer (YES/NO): YES